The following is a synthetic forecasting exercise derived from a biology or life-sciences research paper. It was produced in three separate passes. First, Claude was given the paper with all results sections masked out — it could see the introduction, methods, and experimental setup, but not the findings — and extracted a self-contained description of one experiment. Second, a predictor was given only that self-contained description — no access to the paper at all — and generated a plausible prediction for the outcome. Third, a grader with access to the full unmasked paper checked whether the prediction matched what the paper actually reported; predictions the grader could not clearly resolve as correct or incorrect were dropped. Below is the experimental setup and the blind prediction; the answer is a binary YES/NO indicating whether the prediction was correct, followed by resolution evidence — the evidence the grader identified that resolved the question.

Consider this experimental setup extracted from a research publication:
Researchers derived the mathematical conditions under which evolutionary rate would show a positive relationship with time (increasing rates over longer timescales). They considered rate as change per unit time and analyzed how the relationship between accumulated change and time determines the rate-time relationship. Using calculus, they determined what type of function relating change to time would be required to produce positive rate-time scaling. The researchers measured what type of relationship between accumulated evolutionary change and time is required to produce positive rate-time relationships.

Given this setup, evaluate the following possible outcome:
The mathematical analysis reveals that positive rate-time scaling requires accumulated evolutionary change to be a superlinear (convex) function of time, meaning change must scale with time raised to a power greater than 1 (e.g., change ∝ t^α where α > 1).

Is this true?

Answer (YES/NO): YES